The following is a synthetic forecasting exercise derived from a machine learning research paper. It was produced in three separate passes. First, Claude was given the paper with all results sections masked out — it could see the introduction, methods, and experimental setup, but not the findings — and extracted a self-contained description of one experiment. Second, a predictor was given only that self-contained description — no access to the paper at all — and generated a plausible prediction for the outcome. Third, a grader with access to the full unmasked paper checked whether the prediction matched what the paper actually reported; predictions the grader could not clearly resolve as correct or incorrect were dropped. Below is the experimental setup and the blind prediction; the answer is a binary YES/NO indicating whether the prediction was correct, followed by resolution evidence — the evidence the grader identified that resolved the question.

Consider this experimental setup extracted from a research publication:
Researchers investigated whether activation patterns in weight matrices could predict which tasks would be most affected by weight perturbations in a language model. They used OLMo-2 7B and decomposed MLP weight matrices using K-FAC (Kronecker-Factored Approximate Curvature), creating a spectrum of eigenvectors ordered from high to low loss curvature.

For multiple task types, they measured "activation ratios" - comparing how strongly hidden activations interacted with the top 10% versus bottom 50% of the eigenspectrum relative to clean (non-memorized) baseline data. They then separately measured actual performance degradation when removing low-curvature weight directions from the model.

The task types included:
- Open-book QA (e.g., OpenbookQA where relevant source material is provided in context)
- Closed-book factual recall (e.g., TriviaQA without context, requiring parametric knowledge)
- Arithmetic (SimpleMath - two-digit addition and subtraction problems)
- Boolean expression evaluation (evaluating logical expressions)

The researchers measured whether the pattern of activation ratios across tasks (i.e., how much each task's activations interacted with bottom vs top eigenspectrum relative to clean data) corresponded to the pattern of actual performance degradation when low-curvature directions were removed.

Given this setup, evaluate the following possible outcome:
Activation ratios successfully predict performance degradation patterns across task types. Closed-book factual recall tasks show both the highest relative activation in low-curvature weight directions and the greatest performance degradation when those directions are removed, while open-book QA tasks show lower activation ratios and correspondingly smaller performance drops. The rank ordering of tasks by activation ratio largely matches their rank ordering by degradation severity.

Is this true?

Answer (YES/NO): NO